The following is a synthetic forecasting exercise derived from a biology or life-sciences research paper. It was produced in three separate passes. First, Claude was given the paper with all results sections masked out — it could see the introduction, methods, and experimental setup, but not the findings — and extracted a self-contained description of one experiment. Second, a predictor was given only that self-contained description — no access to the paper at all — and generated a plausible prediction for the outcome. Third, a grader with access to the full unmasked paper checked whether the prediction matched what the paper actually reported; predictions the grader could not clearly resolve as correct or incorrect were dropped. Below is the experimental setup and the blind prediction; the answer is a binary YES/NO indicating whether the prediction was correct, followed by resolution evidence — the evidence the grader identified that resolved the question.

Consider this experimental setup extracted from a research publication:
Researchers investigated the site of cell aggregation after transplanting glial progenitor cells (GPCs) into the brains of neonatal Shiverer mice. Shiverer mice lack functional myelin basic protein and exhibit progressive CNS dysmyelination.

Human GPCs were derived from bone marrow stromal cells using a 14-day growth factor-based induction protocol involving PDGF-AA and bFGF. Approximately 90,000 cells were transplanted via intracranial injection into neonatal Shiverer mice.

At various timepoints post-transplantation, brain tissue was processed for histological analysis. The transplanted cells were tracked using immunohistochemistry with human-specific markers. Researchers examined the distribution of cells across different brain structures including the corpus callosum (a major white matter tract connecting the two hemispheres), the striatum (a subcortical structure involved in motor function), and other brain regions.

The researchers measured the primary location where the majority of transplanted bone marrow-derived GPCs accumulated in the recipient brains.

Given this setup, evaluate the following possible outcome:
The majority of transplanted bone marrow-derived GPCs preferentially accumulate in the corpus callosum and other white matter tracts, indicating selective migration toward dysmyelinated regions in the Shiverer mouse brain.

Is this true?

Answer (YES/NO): NO